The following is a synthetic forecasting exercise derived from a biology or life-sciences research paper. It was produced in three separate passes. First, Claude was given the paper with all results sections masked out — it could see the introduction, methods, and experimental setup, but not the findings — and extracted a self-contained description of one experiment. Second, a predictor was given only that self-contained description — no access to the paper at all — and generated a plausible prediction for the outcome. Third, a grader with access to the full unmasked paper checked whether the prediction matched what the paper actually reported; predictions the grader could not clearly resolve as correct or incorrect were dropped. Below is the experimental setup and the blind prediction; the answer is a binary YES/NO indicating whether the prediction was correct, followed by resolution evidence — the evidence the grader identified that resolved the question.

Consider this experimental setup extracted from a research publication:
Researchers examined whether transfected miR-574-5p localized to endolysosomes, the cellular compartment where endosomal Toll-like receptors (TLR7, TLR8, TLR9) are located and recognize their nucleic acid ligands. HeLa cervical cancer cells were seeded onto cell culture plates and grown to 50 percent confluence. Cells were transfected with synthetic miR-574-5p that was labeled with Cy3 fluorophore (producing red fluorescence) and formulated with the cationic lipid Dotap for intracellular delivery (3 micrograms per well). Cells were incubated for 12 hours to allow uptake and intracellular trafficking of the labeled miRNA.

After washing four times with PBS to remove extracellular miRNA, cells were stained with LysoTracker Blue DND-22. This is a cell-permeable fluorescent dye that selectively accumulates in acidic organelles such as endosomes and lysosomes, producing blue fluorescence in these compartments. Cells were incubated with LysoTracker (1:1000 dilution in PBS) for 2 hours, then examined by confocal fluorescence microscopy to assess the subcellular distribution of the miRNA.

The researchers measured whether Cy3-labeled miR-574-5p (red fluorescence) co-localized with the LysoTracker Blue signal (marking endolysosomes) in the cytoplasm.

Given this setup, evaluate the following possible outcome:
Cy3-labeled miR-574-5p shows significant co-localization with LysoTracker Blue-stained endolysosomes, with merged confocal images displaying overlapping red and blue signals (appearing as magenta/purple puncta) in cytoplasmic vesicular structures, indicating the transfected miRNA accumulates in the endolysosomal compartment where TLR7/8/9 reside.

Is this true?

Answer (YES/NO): YES